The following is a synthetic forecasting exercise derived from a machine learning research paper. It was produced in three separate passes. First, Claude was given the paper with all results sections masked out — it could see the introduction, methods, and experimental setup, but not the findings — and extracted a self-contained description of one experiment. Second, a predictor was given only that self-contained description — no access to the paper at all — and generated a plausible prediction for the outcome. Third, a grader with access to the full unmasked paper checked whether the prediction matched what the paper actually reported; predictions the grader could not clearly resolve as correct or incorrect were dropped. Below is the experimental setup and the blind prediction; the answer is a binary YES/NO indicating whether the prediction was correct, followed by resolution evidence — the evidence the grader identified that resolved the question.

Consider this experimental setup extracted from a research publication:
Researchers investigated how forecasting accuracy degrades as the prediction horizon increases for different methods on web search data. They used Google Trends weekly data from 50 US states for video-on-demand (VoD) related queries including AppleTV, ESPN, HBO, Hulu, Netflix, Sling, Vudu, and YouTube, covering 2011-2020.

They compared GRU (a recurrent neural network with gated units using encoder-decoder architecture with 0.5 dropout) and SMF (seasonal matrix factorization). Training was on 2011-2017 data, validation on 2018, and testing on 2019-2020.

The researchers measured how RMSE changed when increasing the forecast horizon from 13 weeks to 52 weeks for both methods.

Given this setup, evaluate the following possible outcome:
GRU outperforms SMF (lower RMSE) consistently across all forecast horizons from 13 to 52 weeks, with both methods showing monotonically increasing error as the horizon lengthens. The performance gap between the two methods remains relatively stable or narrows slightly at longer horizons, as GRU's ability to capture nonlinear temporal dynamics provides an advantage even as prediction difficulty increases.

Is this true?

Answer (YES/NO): NO